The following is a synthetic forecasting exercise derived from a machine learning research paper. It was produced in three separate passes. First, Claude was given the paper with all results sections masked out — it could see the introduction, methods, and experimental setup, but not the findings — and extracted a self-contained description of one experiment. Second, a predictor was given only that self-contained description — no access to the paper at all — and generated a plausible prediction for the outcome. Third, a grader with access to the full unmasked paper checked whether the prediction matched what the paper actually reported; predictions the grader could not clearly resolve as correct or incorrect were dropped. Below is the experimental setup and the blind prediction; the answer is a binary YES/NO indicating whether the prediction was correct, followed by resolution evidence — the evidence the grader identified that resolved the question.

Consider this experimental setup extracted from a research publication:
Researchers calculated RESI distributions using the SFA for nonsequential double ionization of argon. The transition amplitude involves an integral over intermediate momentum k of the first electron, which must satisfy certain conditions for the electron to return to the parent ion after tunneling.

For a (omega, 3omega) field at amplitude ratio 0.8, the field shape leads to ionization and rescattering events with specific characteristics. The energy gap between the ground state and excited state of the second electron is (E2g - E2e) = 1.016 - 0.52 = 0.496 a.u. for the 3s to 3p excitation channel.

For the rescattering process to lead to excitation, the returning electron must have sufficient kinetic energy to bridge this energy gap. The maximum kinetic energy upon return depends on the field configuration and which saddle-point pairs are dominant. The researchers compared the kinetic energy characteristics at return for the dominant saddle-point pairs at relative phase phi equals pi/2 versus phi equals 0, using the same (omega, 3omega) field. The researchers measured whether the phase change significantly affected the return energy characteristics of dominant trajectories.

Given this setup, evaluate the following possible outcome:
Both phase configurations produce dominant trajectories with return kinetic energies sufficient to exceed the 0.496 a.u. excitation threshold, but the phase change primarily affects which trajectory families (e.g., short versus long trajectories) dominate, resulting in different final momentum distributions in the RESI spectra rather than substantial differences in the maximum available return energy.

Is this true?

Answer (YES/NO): YES